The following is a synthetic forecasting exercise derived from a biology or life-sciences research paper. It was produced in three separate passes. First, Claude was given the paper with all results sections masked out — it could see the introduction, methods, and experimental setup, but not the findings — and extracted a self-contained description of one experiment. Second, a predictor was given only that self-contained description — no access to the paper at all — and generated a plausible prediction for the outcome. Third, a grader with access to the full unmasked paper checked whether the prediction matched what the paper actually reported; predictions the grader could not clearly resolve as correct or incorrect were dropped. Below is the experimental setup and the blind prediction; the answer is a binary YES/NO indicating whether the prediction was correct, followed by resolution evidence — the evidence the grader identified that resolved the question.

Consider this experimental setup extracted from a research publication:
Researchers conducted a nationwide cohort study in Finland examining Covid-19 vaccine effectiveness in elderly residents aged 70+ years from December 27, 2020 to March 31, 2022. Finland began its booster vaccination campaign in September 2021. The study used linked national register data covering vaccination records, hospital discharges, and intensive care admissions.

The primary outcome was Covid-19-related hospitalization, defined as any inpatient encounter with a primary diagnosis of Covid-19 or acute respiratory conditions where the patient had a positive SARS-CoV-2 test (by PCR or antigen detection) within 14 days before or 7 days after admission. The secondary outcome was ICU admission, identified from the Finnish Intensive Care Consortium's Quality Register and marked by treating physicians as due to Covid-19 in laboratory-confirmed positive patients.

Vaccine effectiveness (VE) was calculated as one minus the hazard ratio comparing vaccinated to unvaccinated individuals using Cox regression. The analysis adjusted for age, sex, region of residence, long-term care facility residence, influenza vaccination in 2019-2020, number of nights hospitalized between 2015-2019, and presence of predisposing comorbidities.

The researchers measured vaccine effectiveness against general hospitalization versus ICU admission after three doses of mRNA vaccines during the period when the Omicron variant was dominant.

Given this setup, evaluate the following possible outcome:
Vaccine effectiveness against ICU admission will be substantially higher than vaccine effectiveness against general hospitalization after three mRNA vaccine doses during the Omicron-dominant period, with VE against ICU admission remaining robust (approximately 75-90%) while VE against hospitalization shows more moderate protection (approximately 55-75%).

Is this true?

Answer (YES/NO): NO